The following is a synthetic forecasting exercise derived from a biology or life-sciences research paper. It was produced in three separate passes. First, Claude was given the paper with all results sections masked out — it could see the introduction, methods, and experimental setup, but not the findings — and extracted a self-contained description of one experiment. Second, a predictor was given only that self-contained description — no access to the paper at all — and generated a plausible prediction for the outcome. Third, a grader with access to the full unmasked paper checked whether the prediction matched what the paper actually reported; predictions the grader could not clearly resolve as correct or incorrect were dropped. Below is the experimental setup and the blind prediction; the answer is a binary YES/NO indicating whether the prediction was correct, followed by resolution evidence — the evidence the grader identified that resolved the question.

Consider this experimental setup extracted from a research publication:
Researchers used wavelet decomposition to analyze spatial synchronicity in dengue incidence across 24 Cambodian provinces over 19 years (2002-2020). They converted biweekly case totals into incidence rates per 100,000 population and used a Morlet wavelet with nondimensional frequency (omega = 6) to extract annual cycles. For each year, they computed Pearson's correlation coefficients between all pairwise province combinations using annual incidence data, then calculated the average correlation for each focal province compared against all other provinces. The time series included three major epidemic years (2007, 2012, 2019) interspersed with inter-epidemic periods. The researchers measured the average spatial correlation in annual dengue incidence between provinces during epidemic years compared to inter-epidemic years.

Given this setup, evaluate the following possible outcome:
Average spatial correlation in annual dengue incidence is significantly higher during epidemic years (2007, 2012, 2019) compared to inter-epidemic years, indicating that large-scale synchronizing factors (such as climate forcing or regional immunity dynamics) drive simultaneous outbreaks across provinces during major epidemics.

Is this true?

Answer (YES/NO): YES